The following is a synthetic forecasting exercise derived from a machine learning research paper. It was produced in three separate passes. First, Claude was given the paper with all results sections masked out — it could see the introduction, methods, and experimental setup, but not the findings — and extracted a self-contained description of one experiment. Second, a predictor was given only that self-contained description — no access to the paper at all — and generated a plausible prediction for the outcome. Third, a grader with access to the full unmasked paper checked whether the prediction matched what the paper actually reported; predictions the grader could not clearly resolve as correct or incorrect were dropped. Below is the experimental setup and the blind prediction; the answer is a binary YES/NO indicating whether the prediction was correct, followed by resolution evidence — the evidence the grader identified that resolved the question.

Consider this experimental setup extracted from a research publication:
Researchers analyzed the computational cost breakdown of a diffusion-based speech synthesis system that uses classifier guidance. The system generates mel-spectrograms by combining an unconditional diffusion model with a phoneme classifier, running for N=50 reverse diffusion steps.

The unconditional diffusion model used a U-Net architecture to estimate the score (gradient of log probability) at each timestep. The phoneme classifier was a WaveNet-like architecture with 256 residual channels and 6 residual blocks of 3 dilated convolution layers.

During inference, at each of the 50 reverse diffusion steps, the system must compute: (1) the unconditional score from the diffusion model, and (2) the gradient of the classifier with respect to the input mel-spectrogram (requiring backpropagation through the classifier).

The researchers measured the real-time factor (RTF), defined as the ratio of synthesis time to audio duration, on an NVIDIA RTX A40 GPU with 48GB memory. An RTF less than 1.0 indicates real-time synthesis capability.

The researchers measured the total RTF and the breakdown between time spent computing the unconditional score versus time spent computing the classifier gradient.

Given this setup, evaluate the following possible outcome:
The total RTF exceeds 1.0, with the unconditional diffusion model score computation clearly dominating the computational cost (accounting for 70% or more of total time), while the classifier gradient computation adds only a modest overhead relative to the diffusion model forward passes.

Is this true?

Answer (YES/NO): NO